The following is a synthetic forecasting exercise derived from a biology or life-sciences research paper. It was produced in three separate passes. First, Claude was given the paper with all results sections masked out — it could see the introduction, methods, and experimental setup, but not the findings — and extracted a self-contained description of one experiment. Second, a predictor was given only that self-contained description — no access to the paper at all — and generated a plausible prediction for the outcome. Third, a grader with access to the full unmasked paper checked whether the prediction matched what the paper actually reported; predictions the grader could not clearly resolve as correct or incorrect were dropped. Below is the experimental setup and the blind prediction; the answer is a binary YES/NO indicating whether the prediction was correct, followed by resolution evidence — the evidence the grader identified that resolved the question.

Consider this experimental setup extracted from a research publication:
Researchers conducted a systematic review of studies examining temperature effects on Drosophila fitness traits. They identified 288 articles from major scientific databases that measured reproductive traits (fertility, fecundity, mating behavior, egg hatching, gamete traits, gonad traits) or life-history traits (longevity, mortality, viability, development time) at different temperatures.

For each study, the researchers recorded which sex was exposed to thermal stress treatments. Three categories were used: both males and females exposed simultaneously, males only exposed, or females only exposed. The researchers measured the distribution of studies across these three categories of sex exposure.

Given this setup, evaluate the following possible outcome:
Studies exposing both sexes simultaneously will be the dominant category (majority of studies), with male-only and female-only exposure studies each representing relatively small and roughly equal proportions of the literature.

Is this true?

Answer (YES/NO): YES